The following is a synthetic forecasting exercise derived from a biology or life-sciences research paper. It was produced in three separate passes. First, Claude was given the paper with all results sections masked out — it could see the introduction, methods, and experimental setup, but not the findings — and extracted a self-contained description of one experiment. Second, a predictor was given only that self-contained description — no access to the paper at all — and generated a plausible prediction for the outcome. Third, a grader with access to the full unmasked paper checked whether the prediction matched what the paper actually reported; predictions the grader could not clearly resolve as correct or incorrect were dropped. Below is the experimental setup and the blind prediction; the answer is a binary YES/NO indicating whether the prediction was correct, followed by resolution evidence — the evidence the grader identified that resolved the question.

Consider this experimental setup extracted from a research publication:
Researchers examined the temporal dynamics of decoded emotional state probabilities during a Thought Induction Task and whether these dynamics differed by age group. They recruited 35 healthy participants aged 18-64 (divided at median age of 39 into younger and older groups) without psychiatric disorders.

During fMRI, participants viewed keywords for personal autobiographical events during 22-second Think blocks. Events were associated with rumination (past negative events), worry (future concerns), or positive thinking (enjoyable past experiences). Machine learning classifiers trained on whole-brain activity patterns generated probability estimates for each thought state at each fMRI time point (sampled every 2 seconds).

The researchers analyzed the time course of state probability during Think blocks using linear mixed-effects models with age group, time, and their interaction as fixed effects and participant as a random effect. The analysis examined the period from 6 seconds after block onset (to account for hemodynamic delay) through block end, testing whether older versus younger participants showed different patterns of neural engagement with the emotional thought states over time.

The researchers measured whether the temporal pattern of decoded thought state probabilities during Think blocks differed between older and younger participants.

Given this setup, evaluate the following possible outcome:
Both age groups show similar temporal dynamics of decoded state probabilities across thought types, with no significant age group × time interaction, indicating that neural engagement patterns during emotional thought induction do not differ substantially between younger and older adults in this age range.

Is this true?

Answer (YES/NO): YES